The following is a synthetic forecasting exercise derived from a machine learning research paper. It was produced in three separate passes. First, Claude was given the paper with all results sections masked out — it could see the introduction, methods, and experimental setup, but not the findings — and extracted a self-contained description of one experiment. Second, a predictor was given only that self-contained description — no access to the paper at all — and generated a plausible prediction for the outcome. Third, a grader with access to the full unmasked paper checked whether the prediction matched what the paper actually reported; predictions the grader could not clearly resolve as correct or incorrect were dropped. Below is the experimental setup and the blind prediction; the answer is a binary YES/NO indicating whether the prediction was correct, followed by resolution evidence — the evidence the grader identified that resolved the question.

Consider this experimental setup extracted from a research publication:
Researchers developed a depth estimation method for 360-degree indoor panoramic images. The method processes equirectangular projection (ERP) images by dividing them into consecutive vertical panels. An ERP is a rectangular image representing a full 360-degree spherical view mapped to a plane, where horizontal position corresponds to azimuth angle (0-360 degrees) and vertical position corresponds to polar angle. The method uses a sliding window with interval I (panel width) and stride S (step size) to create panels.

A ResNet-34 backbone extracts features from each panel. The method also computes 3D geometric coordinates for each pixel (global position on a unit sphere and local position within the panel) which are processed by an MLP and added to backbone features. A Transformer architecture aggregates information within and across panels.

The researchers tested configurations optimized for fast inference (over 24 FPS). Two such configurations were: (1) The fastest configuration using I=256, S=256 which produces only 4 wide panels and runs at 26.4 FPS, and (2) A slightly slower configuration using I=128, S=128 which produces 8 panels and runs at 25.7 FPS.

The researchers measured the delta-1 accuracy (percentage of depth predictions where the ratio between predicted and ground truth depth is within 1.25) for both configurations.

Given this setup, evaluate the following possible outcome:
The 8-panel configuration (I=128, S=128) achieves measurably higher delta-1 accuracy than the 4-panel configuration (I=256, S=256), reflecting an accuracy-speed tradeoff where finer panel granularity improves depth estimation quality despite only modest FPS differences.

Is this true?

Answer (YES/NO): YES